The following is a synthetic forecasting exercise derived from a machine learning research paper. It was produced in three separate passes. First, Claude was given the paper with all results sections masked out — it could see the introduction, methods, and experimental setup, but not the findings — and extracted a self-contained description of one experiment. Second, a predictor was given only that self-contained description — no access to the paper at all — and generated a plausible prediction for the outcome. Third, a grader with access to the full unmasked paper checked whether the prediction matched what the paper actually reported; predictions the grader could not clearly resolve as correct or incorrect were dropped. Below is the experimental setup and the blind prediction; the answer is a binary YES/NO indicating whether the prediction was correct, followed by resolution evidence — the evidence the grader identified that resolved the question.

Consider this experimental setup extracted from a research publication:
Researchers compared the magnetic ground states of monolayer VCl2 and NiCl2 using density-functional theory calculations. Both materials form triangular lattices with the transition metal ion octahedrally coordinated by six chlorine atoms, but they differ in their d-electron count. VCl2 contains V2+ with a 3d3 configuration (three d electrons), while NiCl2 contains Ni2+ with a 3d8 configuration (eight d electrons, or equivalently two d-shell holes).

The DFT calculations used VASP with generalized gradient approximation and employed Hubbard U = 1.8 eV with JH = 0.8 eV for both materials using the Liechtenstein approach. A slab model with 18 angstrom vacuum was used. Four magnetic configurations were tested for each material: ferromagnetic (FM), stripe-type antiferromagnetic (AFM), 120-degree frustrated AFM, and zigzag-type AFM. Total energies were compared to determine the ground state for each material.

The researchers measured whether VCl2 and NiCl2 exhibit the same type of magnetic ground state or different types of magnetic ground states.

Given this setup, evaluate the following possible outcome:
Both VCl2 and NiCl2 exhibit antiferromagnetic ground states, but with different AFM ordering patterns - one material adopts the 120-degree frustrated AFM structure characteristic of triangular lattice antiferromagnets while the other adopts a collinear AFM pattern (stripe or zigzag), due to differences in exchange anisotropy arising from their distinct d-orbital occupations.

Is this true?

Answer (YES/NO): NO